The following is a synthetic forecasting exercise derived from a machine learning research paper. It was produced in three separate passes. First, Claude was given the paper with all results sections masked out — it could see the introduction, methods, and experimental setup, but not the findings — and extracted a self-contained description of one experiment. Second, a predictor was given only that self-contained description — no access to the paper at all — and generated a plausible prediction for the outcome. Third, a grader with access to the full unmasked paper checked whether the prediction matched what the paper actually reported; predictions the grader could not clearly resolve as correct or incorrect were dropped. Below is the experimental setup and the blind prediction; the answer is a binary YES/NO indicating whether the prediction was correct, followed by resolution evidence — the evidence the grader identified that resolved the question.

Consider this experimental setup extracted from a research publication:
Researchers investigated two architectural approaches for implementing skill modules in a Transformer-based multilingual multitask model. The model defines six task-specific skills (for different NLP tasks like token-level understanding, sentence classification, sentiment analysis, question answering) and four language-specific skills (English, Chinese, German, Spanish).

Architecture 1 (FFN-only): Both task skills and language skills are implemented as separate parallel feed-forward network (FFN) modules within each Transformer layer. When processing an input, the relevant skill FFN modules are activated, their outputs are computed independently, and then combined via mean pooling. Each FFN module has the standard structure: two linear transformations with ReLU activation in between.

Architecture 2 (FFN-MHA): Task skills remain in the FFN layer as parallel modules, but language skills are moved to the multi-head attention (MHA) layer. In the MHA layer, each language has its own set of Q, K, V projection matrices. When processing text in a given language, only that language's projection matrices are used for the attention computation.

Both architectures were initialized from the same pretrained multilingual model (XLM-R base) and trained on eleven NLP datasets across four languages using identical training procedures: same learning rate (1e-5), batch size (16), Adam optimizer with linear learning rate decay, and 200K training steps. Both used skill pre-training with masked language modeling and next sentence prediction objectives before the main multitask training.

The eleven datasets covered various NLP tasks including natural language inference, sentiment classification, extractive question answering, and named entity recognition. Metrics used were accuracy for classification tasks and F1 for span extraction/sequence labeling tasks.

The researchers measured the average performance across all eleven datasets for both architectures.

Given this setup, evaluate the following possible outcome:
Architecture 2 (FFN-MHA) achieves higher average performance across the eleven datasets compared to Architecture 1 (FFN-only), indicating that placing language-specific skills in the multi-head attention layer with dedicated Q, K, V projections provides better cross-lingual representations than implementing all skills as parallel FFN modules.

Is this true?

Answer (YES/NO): YES